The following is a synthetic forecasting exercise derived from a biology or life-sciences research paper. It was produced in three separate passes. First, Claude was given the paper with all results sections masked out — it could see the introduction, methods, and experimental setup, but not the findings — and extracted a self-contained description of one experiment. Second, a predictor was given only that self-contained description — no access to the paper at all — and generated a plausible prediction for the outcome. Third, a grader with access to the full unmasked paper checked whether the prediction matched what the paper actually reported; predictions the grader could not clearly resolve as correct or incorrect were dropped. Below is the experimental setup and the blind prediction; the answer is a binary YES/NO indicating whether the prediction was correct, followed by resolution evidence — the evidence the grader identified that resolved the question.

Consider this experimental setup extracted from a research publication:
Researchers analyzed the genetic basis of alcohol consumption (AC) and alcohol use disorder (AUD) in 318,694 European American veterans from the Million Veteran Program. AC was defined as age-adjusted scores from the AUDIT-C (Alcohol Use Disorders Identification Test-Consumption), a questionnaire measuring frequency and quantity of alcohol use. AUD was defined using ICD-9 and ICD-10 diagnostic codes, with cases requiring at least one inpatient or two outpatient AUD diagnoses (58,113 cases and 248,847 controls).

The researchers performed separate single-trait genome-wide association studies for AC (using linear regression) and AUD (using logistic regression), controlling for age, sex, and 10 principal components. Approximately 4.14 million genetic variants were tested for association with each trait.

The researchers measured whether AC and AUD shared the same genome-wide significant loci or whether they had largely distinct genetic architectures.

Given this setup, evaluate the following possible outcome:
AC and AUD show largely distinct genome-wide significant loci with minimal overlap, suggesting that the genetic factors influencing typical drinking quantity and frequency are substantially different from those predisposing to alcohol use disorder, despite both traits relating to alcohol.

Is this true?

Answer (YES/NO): YES